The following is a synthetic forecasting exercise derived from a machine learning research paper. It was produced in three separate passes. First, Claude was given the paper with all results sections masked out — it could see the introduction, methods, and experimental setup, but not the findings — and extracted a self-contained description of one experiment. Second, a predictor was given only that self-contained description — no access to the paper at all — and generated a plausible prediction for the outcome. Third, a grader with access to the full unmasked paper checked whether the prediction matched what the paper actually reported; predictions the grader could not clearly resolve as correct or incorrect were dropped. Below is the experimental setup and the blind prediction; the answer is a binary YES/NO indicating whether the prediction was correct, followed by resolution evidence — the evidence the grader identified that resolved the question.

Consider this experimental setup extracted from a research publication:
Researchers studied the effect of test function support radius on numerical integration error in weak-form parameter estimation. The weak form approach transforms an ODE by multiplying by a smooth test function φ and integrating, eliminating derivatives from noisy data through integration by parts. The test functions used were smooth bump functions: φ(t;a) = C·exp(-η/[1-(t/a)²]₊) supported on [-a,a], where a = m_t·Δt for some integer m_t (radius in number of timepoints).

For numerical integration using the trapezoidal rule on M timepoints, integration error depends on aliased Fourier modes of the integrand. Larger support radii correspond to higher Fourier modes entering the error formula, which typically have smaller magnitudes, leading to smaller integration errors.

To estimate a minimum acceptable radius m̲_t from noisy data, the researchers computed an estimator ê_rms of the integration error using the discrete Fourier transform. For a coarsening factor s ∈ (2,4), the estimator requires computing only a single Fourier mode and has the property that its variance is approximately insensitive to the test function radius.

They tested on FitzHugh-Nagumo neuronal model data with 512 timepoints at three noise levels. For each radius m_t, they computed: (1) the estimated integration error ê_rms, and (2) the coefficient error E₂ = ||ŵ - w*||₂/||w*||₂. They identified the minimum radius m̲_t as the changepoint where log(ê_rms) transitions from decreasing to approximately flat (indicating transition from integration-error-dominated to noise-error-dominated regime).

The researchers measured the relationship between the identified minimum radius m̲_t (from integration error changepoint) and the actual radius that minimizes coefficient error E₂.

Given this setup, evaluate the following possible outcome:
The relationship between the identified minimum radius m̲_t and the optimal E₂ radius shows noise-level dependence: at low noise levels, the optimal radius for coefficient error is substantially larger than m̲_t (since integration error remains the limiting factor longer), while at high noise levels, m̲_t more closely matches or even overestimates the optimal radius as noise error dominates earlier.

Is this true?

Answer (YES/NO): NO